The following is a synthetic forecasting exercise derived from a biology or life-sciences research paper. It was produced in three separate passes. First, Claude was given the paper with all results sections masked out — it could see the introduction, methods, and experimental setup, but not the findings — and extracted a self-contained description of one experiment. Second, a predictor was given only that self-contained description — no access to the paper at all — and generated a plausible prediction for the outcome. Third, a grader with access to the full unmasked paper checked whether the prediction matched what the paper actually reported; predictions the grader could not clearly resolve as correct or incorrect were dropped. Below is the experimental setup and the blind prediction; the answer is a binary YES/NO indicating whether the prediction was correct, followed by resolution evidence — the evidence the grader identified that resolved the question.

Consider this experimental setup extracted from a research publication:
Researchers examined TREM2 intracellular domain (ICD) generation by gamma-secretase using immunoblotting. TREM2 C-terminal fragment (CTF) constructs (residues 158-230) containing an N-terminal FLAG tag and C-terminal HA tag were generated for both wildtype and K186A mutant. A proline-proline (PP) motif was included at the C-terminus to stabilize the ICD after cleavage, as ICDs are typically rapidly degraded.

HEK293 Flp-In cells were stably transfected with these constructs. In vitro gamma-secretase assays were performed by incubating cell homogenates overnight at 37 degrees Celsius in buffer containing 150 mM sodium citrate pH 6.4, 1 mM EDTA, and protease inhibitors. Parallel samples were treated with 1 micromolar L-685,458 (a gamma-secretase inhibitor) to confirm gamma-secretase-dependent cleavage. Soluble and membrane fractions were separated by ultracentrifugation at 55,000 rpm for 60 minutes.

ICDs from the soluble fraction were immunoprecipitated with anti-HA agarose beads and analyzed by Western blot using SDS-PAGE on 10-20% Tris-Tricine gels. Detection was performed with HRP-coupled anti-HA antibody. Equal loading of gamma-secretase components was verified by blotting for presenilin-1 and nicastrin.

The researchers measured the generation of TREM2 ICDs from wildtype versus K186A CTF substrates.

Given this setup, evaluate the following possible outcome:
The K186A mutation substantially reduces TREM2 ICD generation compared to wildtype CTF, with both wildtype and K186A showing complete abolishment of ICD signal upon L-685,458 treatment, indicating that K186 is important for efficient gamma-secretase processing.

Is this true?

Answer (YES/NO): NO